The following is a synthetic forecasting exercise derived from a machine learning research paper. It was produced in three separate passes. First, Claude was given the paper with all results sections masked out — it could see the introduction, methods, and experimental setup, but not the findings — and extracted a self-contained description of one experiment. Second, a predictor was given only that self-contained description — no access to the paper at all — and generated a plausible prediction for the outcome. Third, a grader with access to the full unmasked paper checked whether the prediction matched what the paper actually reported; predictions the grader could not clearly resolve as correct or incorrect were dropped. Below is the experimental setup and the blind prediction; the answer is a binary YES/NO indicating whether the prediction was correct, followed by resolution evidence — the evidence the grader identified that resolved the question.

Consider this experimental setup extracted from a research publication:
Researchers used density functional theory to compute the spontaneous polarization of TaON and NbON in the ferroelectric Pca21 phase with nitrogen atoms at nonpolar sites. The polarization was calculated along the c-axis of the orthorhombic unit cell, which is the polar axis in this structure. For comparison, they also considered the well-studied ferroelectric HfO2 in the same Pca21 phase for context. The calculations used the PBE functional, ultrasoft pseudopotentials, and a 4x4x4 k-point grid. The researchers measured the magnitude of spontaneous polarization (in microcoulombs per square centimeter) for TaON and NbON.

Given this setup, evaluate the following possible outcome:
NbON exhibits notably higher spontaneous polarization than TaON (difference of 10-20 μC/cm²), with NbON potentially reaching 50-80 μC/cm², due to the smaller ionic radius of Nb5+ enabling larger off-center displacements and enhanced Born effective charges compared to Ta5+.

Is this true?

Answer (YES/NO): NO